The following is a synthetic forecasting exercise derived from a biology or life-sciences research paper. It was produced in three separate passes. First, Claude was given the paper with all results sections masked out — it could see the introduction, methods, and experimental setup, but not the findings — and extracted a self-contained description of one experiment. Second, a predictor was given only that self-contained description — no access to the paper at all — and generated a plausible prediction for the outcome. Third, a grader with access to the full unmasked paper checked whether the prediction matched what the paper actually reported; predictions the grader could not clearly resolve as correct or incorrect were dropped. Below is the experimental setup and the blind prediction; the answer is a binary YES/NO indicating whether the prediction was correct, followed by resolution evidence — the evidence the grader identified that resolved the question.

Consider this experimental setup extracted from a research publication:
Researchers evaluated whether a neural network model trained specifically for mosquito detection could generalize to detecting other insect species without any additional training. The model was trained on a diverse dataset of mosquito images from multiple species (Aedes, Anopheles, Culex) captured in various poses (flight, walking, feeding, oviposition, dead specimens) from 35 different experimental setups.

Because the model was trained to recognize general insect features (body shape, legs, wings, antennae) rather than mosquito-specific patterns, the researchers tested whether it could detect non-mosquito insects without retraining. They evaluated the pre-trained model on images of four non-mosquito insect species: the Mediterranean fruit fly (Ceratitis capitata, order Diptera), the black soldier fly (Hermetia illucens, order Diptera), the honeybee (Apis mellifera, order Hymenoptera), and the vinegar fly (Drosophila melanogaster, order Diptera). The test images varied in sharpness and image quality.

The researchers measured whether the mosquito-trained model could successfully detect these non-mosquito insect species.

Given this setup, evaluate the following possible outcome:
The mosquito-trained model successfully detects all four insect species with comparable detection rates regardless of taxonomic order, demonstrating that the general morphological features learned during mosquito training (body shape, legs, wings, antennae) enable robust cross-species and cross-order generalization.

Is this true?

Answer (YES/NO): NO